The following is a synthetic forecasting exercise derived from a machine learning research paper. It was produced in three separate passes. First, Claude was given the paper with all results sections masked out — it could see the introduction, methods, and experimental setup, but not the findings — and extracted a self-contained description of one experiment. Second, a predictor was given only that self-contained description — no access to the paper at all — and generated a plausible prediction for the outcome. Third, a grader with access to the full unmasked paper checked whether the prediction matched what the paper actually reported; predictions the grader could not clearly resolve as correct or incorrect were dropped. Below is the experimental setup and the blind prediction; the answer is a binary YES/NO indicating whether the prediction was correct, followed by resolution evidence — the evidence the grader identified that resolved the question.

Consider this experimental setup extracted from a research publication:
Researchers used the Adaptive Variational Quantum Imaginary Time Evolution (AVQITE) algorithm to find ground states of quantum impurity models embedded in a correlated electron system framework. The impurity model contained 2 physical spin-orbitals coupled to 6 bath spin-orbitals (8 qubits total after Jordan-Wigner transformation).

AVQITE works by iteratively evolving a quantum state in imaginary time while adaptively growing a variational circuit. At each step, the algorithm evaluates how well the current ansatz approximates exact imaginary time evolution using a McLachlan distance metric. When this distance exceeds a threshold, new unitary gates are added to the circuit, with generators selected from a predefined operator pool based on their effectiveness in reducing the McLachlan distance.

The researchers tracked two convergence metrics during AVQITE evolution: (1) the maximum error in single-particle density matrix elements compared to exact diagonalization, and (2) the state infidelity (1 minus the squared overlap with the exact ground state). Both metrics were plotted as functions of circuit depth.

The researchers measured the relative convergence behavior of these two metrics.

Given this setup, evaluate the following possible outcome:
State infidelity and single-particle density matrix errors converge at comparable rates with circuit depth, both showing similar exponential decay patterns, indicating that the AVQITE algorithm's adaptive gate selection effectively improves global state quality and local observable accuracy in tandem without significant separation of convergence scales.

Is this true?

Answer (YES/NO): NO